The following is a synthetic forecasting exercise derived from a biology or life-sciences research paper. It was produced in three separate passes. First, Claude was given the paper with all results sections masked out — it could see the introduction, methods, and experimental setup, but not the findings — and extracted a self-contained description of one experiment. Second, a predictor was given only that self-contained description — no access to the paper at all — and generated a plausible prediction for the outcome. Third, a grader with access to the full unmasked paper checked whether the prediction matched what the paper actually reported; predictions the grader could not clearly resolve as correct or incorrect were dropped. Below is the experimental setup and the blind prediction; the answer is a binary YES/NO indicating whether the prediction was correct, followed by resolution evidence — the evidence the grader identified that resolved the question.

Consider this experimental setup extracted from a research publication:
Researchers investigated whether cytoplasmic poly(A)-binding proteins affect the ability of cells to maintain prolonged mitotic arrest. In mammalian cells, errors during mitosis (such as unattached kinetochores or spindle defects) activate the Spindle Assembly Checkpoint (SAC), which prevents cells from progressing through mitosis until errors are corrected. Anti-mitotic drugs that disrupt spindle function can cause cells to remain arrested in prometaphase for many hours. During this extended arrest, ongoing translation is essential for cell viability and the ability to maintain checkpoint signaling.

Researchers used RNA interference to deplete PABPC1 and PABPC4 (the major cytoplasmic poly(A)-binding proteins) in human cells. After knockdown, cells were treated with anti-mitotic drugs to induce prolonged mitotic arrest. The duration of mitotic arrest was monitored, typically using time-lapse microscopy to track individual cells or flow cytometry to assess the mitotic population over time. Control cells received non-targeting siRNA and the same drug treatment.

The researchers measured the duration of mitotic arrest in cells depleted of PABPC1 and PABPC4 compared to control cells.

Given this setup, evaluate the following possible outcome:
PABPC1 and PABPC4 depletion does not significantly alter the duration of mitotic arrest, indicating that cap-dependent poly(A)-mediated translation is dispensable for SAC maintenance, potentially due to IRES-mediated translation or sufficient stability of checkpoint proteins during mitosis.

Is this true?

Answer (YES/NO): NO